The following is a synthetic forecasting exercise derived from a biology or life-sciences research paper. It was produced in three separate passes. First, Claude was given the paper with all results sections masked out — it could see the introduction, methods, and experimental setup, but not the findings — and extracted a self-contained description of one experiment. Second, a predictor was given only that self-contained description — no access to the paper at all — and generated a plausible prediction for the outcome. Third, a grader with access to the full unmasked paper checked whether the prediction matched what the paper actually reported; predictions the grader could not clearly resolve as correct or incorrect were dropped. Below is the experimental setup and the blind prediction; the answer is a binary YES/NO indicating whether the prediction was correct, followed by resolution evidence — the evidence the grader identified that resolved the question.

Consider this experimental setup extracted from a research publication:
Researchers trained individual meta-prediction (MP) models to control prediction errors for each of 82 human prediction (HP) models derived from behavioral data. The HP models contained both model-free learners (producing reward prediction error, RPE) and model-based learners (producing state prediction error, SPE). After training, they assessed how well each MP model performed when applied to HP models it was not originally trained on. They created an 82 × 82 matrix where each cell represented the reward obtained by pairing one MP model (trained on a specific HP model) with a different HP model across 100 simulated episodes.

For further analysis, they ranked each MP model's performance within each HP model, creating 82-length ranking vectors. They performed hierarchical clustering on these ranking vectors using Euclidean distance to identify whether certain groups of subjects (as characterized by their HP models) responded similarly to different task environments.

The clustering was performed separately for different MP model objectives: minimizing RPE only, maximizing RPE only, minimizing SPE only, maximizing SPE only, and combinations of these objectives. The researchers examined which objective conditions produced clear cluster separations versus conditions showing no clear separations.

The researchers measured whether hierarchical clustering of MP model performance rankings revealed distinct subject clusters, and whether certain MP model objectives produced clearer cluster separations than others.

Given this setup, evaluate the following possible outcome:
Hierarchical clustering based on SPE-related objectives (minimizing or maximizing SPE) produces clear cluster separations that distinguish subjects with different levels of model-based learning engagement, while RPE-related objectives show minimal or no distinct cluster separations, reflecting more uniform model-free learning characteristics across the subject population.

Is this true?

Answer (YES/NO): NO